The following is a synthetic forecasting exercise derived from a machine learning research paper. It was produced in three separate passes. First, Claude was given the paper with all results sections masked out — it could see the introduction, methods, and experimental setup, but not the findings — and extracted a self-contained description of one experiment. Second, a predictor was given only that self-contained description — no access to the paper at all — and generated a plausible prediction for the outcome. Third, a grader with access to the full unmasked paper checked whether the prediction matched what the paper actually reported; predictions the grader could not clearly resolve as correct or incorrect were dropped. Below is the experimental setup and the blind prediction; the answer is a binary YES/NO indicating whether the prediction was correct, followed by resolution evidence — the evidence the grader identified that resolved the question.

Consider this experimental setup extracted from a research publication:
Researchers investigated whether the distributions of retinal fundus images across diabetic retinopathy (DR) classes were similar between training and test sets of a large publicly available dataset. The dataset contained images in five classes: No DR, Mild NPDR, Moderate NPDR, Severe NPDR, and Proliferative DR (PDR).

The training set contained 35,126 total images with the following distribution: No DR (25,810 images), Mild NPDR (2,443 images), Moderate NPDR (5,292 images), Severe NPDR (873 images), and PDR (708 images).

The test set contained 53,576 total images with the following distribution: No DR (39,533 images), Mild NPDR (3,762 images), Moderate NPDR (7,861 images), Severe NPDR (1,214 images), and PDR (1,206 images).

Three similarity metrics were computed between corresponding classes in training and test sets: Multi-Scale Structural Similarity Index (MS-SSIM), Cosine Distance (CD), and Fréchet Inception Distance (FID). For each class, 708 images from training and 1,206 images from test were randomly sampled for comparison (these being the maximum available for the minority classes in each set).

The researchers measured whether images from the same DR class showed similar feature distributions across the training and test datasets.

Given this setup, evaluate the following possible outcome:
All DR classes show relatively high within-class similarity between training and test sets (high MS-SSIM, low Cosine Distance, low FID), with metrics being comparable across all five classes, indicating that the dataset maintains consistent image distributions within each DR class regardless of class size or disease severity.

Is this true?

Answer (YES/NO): NO